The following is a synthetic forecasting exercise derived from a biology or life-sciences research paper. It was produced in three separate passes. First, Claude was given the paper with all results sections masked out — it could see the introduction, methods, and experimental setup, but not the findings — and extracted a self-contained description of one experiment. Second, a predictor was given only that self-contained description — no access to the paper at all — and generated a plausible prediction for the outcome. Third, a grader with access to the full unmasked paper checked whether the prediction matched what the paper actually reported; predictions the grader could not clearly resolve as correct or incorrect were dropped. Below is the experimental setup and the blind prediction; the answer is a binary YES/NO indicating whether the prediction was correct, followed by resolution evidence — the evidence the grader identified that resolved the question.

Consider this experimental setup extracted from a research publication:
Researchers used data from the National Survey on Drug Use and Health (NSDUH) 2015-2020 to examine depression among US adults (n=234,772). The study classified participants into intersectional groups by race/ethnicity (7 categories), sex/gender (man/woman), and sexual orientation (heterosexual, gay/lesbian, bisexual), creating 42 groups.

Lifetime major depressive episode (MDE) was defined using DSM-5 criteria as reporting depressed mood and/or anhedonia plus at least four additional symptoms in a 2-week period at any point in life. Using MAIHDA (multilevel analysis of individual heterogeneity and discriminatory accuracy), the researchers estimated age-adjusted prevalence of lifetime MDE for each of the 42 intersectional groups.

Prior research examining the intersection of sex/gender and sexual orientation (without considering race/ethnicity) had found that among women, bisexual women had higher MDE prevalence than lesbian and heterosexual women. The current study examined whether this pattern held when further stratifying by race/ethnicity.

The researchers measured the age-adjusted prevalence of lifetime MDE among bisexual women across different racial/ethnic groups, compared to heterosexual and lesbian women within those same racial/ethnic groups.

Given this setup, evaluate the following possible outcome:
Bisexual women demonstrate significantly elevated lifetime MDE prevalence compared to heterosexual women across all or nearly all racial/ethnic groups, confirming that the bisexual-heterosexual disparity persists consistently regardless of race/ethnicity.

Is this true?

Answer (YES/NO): YES